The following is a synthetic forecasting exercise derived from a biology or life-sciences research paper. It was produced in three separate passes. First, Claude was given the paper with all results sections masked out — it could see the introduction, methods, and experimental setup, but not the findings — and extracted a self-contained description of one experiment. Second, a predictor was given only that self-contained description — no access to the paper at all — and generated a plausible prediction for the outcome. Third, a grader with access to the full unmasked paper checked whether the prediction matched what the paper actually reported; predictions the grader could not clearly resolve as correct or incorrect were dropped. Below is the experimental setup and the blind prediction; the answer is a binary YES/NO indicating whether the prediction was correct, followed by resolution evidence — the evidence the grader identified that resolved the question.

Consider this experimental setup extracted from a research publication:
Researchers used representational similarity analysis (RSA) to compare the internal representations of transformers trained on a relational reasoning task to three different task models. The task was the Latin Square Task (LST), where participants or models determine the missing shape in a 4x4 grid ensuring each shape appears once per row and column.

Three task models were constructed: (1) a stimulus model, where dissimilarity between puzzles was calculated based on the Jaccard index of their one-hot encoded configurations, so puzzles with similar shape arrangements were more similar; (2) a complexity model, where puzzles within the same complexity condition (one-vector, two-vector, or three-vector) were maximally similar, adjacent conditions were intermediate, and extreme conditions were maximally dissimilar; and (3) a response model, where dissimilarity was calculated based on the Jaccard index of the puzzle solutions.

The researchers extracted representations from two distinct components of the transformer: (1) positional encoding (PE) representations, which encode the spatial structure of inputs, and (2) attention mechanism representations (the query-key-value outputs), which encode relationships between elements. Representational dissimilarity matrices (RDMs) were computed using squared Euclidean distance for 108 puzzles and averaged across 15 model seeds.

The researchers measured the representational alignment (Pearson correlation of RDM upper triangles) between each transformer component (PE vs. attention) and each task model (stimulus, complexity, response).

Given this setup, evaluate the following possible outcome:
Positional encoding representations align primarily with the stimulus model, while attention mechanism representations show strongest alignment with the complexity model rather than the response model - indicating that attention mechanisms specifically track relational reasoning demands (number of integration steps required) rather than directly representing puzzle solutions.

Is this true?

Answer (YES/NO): NO